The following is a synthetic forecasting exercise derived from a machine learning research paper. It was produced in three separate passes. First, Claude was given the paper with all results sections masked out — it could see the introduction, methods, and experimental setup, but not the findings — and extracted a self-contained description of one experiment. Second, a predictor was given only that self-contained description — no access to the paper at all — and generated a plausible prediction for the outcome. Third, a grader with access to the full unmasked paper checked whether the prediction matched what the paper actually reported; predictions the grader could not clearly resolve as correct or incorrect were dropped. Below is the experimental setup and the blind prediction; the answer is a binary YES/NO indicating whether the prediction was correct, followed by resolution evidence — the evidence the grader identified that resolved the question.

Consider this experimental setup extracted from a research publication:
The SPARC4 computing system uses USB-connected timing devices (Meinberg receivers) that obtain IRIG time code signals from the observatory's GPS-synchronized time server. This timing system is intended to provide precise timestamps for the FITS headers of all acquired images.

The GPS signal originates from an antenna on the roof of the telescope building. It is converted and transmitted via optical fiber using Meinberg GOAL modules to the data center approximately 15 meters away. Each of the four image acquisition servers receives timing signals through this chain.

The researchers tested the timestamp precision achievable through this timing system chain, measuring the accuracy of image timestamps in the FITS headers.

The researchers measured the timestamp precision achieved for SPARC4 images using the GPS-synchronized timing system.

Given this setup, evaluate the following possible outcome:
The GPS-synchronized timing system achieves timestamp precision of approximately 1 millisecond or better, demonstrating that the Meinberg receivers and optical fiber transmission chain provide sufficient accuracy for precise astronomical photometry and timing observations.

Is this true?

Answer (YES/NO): YES